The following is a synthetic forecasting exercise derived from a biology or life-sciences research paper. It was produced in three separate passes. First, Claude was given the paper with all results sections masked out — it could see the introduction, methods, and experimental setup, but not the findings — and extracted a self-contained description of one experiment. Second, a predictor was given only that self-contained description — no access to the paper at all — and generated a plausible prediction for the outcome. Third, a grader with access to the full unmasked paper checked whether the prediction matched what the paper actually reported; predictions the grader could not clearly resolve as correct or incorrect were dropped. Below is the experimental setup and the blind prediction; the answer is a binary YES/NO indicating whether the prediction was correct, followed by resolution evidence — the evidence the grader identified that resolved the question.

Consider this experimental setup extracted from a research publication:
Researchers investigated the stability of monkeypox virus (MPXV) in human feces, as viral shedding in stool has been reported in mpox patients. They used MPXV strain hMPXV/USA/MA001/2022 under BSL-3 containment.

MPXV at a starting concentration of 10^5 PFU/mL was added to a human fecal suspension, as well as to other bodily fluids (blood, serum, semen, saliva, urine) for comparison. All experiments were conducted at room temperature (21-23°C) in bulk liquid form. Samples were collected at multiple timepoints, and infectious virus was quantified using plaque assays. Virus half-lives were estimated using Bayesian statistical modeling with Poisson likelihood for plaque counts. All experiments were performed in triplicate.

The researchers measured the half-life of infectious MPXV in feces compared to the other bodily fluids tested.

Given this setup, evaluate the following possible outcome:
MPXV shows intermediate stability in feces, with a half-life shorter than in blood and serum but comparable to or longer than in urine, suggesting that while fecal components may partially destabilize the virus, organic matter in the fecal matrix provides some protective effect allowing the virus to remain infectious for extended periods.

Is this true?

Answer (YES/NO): NO